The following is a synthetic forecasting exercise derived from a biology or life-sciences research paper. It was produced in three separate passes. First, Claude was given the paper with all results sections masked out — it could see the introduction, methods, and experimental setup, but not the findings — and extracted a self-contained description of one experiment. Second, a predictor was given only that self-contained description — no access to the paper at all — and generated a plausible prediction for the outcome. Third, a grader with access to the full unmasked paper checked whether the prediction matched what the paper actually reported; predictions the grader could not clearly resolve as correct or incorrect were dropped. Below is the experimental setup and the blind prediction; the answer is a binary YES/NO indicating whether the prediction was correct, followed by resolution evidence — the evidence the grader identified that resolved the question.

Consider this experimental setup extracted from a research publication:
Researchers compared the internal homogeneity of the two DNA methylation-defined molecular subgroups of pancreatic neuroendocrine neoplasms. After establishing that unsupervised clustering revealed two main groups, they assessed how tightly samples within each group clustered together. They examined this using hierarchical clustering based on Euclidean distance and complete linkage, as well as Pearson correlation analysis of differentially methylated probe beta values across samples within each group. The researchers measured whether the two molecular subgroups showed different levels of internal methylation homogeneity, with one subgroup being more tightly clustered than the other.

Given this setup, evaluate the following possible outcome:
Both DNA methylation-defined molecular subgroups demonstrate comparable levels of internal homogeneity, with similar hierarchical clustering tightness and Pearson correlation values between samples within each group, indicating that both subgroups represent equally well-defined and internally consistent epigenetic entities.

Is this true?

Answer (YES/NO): NO